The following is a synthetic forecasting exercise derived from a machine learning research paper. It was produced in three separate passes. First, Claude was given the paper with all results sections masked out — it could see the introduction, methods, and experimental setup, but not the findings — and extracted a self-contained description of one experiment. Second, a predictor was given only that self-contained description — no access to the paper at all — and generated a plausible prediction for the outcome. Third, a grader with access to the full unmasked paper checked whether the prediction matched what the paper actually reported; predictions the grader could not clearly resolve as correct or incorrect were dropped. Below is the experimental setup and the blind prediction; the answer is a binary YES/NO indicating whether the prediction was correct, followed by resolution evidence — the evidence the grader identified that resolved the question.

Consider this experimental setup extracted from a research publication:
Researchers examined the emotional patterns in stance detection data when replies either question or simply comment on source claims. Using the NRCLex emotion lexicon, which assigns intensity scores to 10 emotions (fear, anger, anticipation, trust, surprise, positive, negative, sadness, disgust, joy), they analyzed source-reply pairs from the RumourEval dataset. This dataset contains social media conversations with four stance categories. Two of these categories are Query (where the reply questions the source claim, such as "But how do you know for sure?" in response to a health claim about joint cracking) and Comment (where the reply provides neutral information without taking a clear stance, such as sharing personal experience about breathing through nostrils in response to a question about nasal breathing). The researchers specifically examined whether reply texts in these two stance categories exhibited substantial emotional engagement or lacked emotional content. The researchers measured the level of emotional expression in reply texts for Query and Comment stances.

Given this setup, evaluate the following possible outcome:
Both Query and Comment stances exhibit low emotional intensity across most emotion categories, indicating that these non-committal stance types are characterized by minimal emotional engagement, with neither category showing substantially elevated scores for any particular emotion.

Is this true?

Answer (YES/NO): YES